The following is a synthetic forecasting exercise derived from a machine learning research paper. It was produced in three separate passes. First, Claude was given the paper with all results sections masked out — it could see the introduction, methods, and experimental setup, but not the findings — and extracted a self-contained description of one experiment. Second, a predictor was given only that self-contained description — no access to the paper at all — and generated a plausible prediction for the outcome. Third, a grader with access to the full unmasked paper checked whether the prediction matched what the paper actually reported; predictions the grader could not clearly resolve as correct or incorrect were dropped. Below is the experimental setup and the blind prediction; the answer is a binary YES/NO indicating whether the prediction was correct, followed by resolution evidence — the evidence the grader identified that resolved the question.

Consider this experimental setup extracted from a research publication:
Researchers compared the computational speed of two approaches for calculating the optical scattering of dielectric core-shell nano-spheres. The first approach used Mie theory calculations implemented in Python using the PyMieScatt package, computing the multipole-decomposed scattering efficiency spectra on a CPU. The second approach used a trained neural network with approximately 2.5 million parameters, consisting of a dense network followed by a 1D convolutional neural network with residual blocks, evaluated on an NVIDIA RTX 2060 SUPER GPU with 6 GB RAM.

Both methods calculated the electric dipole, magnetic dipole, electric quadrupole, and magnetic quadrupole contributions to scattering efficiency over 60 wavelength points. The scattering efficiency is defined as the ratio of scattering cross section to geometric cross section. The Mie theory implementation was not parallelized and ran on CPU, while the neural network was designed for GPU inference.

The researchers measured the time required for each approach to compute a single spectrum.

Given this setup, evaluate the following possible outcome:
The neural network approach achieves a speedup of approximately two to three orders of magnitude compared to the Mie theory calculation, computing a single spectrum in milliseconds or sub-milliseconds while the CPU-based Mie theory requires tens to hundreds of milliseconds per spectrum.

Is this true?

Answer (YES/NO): YES